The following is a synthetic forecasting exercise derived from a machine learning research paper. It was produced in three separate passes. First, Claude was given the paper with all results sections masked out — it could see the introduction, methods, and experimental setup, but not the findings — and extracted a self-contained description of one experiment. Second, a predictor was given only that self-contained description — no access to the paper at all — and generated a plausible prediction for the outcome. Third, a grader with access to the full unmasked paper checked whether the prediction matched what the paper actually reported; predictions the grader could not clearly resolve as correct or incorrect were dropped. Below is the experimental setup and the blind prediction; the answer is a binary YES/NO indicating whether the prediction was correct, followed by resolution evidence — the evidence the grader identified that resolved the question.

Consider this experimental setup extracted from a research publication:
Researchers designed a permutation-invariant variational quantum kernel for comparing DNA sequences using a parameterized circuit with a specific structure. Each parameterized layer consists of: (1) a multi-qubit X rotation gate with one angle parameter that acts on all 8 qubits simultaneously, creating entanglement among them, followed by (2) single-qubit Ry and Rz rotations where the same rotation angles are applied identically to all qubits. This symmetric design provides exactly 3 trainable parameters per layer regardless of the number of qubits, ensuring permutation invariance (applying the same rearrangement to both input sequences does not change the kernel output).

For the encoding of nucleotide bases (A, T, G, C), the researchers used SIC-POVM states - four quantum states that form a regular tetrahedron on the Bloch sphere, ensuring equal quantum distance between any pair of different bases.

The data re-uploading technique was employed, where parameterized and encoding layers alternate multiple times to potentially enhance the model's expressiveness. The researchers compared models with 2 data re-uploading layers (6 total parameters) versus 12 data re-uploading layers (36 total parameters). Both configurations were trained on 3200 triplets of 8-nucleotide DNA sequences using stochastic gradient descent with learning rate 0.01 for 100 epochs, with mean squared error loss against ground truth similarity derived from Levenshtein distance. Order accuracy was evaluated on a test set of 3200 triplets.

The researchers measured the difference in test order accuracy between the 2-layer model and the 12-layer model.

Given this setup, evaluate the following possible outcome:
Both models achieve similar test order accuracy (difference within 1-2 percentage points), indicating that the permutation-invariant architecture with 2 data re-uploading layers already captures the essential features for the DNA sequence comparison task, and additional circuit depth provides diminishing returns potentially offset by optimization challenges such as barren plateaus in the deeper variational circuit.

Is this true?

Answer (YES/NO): NO